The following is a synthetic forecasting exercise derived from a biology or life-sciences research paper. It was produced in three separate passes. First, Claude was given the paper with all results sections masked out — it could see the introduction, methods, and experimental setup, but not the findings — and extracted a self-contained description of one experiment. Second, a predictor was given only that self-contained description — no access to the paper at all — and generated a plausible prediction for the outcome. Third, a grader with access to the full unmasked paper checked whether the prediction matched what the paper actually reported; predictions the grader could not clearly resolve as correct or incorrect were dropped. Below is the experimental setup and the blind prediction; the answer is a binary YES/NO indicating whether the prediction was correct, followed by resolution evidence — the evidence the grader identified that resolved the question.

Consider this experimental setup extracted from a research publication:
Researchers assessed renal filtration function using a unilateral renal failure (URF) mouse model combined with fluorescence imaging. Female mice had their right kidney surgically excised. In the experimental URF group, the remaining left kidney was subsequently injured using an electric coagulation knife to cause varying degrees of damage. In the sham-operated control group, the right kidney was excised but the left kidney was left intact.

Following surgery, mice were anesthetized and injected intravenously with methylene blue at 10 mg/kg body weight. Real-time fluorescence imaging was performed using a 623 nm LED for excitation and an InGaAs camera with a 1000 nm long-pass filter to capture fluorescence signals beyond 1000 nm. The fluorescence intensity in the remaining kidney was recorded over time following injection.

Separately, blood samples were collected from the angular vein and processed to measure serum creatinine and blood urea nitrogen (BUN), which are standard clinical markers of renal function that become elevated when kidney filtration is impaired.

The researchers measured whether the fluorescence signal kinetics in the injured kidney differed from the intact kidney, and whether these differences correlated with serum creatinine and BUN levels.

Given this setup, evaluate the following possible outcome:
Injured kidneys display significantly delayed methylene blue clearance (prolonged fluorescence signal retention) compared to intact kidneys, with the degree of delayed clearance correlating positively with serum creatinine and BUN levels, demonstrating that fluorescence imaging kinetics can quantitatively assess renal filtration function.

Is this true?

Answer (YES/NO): YES